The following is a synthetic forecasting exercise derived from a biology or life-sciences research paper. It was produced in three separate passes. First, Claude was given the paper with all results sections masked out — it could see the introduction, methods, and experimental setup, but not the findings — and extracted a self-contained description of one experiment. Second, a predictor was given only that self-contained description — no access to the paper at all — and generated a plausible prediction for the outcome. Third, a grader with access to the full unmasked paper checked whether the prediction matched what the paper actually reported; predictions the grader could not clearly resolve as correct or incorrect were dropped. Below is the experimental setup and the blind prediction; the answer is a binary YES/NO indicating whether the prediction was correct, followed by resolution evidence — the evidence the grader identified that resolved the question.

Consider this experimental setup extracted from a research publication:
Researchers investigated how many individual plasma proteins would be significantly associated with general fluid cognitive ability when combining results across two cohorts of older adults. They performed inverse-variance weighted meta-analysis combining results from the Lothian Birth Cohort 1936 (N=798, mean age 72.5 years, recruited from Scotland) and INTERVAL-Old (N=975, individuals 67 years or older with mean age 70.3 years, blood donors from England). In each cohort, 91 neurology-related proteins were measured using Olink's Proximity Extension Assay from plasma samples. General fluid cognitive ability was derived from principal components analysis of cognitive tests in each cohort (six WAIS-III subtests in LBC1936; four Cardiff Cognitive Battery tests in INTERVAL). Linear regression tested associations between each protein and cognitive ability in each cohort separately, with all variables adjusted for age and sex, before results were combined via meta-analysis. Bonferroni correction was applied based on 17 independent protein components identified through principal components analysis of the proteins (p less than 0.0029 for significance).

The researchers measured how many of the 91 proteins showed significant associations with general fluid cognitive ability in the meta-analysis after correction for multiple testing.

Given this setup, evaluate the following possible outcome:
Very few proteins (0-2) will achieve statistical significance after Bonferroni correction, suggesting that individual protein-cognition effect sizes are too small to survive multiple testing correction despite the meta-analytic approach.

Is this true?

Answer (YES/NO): NO